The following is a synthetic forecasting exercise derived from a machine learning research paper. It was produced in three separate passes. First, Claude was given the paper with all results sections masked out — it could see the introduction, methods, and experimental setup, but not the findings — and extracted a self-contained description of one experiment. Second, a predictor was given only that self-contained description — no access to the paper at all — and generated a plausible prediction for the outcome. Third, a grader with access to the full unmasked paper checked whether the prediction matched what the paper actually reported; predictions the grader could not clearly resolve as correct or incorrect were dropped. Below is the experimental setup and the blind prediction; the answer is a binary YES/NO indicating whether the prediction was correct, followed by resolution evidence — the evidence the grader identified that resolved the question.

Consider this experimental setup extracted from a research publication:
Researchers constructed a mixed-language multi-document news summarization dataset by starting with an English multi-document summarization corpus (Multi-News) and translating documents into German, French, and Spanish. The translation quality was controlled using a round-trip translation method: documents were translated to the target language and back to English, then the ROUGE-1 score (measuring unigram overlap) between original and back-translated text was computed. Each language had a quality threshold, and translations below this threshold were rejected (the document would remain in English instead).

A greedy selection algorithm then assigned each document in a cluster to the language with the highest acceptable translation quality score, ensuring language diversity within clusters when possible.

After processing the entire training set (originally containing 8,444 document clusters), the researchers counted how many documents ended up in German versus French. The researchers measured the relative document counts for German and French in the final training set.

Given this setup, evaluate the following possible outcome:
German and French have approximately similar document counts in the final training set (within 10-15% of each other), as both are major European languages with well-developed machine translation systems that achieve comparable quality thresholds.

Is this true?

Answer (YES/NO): NO